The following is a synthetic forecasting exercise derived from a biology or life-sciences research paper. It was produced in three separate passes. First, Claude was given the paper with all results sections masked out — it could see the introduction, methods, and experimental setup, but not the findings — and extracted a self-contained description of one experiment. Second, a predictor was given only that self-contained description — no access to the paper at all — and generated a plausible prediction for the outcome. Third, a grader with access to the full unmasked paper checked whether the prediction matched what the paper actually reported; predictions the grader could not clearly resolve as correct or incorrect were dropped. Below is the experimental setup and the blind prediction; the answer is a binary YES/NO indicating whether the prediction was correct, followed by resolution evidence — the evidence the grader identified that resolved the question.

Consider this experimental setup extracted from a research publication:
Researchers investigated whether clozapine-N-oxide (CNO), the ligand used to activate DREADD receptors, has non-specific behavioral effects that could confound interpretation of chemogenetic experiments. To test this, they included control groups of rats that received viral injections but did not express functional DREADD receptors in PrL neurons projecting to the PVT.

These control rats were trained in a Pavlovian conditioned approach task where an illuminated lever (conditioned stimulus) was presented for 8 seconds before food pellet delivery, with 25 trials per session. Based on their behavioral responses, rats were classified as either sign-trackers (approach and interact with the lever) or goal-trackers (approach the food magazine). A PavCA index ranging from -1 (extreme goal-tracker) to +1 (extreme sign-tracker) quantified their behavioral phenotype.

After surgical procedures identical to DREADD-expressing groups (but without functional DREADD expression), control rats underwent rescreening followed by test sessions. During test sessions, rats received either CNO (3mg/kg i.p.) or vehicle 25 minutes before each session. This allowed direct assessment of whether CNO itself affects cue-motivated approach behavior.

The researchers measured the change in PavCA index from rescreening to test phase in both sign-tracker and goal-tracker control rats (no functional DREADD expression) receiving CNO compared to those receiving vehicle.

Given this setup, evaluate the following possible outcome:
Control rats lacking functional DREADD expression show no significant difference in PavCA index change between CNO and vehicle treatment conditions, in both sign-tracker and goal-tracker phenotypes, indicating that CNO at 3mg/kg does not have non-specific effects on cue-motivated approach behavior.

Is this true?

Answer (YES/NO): YES